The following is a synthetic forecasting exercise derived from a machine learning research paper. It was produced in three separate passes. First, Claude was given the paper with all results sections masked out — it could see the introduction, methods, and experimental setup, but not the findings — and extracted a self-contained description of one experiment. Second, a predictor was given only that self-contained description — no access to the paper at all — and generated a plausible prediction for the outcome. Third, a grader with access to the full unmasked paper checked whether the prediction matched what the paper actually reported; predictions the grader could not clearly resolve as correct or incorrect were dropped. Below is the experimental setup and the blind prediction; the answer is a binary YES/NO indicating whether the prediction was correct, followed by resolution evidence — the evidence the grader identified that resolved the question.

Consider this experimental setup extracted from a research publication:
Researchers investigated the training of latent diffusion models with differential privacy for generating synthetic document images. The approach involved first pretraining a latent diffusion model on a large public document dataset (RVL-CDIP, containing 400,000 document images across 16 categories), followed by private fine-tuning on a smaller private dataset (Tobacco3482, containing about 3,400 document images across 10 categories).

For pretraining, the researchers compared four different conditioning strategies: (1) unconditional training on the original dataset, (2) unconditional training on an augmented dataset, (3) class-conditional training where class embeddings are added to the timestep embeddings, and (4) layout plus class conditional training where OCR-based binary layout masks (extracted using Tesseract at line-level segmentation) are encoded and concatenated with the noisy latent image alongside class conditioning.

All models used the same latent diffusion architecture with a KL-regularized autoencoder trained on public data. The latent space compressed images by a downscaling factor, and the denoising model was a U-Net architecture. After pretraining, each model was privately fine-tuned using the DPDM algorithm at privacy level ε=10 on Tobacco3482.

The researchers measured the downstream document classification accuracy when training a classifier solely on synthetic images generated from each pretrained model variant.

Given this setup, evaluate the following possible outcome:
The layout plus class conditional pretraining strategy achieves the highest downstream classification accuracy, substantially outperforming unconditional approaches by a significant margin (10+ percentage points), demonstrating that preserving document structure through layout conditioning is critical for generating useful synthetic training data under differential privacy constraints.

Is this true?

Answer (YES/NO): NO